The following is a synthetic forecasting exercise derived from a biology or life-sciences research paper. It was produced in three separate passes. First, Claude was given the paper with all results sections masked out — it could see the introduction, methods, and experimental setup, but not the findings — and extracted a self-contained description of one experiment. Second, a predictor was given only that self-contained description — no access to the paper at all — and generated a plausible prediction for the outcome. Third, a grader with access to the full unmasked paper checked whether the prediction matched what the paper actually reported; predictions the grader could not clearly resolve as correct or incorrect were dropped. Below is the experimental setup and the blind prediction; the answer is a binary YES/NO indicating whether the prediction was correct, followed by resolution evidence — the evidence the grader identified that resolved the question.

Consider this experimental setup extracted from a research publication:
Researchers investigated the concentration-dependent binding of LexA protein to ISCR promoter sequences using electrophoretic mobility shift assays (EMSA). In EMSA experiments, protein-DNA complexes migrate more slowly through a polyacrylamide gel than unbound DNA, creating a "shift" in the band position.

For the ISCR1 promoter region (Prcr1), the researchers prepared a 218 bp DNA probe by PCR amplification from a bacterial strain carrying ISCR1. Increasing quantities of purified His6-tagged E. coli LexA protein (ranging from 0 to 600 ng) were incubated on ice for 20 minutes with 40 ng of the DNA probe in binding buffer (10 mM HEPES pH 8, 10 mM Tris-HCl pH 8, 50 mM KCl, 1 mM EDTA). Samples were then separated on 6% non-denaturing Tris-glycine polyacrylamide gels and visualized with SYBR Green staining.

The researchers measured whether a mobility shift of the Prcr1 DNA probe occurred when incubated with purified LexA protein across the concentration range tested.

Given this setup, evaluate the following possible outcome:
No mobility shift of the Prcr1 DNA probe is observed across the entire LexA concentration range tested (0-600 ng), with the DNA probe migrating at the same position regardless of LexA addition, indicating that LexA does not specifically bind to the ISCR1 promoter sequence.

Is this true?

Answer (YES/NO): NO